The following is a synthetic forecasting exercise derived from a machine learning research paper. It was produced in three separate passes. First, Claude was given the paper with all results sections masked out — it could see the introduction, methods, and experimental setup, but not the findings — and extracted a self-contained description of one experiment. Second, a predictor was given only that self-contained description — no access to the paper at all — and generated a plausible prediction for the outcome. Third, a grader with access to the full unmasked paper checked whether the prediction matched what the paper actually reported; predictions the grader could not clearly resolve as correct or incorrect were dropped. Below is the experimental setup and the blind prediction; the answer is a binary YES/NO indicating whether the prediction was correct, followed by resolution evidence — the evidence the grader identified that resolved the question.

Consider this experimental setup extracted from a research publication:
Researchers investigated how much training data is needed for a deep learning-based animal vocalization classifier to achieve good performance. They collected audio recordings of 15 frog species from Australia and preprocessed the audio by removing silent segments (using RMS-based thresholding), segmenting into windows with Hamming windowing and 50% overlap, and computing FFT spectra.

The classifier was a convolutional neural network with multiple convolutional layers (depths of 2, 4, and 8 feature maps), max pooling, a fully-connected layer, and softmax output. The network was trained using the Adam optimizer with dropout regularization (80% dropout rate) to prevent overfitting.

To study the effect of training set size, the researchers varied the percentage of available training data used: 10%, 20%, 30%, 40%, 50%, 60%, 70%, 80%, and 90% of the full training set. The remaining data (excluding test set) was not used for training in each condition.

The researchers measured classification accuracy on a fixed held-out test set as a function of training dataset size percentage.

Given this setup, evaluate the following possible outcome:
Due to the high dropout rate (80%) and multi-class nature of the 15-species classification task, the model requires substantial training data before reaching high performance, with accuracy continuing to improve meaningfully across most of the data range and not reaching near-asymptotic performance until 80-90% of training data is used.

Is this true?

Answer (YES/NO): NO